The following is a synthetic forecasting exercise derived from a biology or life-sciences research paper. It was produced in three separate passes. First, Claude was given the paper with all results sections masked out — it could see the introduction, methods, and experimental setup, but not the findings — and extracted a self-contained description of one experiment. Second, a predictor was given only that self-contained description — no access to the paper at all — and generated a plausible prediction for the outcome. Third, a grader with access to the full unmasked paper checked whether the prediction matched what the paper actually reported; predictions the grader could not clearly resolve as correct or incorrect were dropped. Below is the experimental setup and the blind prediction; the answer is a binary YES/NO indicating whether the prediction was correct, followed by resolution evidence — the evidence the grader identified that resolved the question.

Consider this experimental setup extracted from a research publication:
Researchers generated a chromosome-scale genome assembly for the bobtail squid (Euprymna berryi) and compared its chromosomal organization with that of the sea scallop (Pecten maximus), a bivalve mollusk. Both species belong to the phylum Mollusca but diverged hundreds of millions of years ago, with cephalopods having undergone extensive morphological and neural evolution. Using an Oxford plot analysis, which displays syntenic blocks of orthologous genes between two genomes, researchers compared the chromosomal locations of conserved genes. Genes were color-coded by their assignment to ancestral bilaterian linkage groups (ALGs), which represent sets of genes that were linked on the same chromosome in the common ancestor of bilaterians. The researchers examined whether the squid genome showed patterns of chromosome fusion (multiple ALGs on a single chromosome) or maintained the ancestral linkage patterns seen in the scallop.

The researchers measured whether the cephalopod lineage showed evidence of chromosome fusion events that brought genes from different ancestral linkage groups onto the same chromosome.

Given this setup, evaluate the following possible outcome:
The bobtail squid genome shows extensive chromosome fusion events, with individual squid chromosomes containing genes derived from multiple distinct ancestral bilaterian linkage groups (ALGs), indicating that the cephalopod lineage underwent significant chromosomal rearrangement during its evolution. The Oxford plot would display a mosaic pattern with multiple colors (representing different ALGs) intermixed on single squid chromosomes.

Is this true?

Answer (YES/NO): YES